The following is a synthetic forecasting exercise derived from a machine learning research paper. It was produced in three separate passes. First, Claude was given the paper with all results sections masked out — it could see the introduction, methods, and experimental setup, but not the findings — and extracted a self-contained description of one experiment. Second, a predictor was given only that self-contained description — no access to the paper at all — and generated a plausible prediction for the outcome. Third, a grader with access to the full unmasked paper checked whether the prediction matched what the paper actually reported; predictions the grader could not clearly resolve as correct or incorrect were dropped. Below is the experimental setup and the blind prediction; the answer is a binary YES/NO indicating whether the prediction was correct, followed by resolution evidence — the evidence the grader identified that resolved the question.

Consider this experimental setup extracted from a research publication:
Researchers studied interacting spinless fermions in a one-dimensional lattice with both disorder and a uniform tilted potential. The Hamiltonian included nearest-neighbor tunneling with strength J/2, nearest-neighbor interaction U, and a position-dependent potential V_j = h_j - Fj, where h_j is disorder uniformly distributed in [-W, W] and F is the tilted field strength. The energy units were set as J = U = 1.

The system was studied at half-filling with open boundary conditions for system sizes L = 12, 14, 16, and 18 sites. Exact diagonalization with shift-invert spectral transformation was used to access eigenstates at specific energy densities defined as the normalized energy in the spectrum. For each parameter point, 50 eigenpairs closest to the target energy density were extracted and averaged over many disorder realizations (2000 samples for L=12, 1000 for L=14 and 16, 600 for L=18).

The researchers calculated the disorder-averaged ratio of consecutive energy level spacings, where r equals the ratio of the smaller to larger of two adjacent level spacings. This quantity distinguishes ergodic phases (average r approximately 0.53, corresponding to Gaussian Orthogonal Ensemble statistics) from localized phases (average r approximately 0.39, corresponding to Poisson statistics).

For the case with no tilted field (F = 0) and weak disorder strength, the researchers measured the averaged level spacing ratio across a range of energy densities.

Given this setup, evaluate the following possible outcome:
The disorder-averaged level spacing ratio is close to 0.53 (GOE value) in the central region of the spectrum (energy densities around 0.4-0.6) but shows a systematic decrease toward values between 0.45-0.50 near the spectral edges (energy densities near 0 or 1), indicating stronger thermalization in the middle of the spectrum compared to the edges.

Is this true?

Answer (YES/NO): NO